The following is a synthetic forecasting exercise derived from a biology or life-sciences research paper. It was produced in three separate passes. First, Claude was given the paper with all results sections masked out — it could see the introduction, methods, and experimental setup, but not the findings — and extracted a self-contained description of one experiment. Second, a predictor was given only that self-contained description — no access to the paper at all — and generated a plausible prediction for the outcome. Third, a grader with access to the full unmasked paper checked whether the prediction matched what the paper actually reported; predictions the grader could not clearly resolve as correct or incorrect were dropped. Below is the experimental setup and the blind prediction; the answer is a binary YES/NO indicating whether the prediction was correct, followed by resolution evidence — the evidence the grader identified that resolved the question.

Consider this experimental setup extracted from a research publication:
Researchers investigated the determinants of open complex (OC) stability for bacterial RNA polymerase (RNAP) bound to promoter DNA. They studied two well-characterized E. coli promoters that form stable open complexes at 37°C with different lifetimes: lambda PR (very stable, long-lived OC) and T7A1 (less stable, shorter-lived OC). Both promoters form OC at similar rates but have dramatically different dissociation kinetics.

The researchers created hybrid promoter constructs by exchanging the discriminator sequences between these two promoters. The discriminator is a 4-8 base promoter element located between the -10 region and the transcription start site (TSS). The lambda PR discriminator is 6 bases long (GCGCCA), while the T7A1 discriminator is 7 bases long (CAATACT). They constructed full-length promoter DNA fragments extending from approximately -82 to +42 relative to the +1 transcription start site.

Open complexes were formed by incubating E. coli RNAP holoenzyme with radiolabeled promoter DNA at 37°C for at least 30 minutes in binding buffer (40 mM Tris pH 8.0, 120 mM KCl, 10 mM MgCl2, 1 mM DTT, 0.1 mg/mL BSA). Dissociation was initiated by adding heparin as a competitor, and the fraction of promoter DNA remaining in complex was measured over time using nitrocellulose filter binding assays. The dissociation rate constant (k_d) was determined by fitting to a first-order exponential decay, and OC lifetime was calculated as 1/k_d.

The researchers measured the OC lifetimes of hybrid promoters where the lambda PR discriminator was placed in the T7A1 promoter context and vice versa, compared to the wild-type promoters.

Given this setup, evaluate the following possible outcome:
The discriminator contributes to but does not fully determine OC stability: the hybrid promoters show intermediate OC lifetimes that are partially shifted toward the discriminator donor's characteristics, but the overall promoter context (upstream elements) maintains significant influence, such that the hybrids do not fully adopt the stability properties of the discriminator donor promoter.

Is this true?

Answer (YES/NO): NO